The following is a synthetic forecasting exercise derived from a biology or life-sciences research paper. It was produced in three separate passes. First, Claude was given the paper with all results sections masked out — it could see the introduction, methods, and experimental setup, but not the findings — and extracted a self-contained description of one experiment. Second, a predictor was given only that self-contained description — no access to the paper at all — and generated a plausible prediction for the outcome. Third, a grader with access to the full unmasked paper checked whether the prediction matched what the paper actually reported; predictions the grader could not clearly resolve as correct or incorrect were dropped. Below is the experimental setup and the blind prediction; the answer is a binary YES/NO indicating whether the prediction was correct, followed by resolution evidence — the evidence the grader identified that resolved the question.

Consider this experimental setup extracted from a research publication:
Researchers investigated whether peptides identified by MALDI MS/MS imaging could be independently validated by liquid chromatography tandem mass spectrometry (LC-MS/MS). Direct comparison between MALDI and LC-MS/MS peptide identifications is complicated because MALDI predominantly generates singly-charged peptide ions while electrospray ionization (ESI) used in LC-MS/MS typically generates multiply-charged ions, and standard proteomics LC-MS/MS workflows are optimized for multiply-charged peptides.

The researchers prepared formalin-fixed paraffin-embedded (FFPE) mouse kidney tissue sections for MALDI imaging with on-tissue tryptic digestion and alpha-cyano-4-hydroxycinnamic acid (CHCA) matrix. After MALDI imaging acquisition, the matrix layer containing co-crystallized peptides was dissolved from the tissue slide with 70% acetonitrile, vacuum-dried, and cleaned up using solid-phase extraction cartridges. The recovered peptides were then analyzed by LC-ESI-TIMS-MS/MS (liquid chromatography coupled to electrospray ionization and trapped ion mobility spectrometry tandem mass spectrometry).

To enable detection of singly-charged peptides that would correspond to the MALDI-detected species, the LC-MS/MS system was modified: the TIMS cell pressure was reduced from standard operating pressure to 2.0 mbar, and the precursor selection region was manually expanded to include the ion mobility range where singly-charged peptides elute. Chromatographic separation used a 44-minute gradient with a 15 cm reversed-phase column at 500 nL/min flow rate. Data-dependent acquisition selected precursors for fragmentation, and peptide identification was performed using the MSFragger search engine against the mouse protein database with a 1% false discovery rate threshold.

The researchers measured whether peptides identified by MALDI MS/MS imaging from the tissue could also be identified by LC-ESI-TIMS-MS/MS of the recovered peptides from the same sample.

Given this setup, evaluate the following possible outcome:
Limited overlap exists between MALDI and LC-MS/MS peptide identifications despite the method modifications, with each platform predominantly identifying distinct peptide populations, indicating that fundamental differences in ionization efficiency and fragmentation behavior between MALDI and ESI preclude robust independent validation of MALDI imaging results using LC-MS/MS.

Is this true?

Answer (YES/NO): NO